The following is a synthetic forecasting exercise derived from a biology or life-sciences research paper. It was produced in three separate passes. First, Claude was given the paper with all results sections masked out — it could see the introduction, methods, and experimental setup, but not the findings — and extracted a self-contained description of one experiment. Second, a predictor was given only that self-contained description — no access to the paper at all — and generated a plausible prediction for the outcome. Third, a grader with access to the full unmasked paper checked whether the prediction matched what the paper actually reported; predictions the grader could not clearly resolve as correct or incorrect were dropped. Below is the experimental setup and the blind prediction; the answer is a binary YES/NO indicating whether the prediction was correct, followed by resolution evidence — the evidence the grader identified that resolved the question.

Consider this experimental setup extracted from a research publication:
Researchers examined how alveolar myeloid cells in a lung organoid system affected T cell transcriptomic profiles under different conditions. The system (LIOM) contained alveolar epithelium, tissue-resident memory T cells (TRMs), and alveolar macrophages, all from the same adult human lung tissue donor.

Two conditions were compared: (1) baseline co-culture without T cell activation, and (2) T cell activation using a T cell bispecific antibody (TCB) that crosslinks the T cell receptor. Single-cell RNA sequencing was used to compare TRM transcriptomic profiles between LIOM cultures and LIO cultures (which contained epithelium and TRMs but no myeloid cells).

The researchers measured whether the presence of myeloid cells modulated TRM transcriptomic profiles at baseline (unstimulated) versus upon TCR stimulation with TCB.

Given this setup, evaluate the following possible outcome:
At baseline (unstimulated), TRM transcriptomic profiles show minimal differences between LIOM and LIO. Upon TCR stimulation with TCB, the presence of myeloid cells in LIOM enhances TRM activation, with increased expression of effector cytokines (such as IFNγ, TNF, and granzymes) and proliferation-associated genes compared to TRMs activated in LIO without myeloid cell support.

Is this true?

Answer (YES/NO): NO